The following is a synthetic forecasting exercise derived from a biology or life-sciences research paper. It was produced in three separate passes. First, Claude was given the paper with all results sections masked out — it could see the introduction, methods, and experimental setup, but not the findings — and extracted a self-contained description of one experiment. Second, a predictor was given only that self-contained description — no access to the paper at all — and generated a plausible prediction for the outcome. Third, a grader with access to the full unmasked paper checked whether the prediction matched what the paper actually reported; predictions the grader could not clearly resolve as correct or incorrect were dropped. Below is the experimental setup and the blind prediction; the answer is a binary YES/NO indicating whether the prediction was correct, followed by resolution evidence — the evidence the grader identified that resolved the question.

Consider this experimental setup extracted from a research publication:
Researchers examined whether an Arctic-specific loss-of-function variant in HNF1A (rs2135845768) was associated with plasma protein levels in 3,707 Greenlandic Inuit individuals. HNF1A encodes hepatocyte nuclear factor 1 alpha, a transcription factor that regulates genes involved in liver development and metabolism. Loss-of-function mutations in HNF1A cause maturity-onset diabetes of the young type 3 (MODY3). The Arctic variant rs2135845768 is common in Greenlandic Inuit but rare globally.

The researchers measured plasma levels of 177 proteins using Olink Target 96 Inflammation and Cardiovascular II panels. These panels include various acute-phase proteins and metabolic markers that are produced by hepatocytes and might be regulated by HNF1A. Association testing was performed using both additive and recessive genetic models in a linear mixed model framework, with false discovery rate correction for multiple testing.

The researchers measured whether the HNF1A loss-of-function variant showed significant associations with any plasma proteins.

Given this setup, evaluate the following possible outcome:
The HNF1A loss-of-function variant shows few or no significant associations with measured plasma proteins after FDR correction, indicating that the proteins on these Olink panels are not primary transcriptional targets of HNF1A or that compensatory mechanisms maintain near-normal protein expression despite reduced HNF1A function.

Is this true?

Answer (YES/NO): NO